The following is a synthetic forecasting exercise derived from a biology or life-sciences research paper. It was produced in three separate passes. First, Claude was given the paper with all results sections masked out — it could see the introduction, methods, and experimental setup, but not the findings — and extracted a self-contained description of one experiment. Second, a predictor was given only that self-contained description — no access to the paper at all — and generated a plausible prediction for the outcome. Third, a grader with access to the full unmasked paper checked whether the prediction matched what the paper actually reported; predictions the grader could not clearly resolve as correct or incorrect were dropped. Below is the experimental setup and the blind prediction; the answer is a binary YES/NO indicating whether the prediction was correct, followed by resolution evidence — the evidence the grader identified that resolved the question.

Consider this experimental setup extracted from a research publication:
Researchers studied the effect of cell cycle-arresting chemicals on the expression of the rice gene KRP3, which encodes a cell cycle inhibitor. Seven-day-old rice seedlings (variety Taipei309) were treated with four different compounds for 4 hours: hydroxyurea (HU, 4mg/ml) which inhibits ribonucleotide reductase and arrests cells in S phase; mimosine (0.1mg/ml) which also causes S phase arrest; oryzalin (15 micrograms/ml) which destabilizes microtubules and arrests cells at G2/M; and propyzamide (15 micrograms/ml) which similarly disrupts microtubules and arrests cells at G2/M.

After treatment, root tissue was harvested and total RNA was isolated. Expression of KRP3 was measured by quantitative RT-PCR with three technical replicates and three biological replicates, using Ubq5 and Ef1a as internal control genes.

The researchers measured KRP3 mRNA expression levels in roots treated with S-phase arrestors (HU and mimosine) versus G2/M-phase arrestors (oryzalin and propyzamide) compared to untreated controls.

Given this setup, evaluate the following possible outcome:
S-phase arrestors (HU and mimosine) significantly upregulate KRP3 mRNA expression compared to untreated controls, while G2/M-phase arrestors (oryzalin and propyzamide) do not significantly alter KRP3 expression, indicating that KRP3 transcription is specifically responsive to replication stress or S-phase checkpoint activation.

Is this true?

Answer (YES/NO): YES